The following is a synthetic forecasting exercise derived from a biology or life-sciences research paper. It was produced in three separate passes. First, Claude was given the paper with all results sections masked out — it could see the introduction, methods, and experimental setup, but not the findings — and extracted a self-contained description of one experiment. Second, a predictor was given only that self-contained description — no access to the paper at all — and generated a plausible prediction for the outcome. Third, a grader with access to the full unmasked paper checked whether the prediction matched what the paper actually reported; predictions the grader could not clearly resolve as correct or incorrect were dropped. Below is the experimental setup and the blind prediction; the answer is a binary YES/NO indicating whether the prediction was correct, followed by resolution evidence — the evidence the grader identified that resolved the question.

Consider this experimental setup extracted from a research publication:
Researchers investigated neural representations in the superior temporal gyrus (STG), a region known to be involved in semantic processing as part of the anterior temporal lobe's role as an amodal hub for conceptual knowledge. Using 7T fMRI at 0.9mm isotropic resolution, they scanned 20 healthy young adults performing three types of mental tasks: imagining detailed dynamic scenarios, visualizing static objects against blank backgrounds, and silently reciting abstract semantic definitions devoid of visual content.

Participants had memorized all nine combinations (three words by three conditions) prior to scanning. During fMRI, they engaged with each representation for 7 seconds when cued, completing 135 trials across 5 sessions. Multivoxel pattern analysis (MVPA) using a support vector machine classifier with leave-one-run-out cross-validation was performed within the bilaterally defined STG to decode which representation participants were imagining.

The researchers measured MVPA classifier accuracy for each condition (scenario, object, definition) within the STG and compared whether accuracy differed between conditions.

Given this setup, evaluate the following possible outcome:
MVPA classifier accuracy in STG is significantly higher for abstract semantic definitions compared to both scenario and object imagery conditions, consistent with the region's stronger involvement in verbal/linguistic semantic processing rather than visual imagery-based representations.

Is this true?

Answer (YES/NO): NO